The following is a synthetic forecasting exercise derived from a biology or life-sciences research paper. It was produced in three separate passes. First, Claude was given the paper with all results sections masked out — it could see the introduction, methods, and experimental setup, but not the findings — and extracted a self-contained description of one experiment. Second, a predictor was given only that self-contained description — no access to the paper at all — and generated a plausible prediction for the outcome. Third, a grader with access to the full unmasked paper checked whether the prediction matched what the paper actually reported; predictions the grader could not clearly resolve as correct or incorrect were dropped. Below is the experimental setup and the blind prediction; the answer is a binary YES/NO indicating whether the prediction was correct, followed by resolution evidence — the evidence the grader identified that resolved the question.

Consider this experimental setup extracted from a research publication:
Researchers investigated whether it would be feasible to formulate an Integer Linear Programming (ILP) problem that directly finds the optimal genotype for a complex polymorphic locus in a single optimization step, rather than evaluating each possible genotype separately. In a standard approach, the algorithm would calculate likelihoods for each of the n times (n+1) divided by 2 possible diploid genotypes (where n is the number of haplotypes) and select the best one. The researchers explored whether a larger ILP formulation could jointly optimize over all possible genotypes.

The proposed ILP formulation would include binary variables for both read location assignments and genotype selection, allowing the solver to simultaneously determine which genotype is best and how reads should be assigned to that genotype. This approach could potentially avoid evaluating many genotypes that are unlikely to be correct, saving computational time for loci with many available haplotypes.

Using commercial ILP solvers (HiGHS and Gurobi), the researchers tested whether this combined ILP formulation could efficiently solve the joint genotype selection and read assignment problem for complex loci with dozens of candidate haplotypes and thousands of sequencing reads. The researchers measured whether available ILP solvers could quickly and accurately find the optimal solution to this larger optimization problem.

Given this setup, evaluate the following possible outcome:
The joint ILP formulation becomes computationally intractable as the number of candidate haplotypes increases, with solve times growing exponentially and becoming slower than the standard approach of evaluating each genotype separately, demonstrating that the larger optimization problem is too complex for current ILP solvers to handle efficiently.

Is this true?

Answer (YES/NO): YES